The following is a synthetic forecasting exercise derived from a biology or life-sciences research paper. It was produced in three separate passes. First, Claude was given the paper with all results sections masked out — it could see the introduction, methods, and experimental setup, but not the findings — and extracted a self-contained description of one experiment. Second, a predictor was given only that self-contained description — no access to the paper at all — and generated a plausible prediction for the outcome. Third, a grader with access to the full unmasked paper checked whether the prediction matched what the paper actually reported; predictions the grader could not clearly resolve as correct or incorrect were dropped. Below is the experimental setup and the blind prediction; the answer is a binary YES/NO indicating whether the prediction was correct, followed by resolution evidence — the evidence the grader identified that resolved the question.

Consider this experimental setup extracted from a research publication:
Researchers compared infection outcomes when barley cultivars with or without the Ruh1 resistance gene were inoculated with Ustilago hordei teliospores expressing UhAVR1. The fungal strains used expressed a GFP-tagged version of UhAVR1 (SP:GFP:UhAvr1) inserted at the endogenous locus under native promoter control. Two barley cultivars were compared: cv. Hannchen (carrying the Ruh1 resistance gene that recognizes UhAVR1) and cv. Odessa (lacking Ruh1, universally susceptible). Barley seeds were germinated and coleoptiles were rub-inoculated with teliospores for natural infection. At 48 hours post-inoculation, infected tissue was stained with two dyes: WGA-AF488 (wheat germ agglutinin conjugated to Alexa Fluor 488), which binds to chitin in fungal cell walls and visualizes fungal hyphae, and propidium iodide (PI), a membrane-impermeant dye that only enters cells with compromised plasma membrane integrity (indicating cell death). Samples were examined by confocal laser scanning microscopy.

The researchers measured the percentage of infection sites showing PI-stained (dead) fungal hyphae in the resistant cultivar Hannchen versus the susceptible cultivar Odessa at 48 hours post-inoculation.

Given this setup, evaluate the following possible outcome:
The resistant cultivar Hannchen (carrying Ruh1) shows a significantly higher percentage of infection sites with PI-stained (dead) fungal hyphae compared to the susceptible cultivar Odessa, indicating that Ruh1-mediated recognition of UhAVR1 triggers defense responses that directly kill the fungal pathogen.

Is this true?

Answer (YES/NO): YES